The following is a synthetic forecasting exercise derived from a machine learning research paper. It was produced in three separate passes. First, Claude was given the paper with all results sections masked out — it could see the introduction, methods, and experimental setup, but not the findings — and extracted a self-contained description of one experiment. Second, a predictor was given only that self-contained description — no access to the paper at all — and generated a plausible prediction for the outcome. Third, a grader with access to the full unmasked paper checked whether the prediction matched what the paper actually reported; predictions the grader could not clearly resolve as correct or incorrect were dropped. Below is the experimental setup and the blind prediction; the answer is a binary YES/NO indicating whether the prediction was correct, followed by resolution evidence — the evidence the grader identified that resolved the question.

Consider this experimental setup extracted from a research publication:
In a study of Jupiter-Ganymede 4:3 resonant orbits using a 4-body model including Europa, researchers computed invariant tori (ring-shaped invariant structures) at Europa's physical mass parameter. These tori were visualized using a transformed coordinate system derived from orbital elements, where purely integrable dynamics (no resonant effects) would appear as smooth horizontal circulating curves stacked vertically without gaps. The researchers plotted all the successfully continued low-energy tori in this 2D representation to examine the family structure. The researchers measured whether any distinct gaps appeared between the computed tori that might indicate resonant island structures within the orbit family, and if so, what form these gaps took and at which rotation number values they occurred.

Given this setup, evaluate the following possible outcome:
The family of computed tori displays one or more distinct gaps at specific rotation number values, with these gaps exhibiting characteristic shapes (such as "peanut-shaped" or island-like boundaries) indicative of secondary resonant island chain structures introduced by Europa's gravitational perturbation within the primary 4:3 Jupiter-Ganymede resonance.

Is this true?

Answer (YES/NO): YES